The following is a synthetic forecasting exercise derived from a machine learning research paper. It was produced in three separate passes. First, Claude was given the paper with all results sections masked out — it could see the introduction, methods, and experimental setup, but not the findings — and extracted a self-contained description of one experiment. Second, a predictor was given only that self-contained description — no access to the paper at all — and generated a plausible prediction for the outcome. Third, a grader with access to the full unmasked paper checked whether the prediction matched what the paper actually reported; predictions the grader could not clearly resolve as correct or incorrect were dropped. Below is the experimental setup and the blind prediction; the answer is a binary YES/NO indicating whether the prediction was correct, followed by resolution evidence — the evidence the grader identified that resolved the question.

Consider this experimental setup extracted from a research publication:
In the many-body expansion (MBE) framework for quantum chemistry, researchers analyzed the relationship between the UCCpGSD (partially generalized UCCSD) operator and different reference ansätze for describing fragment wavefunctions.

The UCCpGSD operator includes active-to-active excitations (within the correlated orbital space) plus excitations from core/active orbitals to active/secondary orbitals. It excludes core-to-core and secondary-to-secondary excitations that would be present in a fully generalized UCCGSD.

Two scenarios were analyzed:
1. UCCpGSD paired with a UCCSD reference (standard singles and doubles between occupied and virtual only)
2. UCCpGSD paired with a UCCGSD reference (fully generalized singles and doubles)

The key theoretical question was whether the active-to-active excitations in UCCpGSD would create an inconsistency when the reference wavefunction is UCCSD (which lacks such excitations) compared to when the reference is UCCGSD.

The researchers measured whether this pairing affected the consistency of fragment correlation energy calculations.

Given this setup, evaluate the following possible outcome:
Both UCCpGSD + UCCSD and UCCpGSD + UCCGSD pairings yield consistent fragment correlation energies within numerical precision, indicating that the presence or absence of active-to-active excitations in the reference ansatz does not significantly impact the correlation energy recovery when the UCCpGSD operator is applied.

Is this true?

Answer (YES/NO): NO